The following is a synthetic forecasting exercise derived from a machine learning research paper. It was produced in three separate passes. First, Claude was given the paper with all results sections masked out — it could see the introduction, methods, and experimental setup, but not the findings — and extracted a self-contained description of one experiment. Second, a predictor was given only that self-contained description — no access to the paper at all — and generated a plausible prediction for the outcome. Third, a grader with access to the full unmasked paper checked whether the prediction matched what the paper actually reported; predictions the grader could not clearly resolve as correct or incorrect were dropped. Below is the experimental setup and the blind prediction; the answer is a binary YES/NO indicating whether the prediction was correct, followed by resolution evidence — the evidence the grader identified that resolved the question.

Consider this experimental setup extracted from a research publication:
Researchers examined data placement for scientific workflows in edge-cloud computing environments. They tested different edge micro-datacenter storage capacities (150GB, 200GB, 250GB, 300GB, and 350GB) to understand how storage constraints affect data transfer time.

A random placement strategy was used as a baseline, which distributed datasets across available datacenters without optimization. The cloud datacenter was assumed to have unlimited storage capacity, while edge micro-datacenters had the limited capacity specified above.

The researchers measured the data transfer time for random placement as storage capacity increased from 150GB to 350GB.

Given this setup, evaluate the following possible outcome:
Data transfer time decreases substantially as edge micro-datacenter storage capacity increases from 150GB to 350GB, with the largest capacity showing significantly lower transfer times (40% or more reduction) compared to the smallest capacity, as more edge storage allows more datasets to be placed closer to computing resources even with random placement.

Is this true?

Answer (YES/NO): NO